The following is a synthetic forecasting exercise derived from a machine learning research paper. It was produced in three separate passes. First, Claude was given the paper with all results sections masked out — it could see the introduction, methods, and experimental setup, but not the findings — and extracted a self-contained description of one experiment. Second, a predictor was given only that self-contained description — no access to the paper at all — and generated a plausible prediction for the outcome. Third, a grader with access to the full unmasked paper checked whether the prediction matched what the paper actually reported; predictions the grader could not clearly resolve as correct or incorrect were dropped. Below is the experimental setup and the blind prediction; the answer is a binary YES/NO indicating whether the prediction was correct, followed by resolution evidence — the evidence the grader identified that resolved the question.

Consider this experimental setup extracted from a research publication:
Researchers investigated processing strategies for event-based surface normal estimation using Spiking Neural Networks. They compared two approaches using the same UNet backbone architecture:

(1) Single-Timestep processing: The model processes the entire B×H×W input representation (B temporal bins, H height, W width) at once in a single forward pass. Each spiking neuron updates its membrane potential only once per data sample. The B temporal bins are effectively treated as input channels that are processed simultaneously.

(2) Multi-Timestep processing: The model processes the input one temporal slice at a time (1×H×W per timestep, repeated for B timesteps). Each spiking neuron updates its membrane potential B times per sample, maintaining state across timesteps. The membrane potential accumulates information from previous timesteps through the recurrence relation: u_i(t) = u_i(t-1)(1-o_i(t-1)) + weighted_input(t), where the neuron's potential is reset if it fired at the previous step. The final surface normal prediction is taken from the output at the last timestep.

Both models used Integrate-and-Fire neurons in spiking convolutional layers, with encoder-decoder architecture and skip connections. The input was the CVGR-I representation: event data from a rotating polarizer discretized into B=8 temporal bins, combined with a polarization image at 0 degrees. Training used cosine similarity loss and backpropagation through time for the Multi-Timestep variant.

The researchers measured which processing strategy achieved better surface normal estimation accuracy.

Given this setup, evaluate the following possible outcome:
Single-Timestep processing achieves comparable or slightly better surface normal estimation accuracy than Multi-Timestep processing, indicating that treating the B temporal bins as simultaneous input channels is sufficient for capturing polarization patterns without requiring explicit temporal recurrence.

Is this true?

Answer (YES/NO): NO